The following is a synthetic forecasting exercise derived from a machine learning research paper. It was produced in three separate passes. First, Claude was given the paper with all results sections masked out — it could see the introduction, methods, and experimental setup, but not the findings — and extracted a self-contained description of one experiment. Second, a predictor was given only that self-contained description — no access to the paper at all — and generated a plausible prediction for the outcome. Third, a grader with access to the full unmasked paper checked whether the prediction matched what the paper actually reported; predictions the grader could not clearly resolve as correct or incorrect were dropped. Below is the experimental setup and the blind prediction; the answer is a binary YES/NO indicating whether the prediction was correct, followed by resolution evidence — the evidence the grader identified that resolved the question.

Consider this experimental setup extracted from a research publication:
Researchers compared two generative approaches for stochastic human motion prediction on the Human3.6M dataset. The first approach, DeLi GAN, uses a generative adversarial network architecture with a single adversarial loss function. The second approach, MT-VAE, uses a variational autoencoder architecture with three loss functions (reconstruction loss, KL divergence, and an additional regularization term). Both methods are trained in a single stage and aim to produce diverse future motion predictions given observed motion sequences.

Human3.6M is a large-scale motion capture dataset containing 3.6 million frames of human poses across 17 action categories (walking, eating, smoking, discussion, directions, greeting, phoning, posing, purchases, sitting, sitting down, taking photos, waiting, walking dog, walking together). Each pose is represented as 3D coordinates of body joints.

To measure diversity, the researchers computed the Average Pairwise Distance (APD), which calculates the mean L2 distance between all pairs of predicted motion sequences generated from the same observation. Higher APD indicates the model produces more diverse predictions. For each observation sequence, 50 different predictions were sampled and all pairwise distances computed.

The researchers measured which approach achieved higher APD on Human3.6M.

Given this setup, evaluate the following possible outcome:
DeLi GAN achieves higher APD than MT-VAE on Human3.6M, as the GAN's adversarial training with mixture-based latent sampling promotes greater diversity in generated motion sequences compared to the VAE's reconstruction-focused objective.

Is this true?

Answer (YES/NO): YES